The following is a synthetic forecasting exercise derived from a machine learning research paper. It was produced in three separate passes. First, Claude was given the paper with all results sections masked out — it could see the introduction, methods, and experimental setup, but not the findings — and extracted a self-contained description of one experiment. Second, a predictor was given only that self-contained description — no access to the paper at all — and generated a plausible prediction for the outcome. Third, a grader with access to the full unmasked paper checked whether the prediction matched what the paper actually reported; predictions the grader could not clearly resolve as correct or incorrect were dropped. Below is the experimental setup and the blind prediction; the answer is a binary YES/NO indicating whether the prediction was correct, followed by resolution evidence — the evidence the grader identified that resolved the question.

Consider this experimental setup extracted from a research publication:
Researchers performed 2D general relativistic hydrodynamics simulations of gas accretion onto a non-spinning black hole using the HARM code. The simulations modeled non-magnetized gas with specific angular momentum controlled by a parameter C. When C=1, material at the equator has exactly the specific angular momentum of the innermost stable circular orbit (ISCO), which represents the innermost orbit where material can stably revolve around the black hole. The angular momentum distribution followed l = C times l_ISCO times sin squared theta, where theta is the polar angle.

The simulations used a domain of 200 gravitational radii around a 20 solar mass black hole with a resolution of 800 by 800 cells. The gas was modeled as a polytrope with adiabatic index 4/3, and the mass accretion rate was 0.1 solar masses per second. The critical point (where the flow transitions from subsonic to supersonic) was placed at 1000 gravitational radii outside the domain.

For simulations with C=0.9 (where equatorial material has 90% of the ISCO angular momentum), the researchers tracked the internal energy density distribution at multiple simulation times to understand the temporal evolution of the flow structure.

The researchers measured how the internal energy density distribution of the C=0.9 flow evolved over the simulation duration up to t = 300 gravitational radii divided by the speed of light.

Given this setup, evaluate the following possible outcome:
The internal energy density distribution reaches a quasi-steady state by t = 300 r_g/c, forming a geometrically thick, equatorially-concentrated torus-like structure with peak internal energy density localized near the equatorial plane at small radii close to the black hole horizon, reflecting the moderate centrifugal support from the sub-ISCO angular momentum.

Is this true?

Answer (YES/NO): NO